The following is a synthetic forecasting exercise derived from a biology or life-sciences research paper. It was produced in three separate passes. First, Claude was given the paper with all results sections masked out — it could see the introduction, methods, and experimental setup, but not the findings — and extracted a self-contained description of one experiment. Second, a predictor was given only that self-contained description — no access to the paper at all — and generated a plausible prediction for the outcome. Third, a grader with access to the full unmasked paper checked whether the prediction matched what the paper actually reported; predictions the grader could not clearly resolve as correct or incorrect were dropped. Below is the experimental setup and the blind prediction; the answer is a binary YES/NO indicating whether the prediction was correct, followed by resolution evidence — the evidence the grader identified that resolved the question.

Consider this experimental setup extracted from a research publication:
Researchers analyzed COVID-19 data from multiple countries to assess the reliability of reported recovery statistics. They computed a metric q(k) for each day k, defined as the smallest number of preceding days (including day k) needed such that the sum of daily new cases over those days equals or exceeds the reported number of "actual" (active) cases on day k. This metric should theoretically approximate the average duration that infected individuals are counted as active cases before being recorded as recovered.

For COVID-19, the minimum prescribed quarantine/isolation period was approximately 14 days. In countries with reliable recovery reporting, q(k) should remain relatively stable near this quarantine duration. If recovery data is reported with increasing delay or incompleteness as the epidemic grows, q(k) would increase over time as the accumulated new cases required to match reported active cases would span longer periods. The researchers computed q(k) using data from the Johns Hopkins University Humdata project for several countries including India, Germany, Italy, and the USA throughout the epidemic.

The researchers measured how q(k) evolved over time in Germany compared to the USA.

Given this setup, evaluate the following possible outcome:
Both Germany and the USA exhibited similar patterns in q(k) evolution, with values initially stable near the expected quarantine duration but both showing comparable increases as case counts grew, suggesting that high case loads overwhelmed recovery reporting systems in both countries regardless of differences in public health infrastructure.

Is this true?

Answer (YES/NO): NO